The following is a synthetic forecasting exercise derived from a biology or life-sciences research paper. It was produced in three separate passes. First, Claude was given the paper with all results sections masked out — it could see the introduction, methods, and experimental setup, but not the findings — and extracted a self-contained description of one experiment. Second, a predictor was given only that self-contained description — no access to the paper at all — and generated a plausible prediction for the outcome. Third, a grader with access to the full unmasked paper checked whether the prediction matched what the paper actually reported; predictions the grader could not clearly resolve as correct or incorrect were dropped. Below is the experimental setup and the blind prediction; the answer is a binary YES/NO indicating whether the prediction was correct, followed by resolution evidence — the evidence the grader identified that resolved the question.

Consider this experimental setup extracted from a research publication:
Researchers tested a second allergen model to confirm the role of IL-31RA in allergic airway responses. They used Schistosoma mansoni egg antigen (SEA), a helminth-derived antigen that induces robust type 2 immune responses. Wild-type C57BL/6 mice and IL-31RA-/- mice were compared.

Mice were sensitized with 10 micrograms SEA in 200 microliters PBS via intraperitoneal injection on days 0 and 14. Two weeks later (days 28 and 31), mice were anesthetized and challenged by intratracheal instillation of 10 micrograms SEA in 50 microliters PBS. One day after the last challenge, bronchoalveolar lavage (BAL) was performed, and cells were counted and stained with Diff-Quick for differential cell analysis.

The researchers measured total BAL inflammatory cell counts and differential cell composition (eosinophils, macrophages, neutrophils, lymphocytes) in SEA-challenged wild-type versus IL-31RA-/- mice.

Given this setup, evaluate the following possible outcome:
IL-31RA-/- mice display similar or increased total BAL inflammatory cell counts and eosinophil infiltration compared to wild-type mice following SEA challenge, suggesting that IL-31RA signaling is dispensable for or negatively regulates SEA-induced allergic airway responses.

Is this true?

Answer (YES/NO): YES